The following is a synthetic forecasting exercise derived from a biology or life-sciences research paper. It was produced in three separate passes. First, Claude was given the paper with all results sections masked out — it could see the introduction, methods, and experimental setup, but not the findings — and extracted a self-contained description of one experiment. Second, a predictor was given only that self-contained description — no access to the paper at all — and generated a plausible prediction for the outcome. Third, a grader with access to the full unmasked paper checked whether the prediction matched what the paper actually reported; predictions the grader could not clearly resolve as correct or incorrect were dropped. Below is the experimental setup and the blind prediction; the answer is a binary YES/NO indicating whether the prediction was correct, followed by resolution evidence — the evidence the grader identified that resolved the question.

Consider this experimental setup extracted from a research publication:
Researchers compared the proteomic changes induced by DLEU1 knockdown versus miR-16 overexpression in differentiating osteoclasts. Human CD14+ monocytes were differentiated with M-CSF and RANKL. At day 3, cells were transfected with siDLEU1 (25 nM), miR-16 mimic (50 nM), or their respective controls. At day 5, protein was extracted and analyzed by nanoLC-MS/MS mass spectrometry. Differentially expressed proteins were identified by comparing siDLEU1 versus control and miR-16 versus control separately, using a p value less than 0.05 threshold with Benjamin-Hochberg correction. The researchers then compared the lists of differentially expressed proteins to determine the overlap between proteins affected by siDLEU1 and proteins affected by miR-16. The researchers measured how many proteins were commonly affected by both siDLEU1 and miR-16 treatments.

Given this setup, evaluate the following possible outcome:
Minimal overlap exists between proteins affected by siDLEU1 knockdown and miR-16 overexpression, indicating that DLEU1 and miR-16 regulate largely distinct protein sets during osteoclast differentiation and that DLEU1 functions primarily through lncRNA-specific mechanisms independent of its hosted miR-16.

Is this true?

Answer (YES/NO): YES